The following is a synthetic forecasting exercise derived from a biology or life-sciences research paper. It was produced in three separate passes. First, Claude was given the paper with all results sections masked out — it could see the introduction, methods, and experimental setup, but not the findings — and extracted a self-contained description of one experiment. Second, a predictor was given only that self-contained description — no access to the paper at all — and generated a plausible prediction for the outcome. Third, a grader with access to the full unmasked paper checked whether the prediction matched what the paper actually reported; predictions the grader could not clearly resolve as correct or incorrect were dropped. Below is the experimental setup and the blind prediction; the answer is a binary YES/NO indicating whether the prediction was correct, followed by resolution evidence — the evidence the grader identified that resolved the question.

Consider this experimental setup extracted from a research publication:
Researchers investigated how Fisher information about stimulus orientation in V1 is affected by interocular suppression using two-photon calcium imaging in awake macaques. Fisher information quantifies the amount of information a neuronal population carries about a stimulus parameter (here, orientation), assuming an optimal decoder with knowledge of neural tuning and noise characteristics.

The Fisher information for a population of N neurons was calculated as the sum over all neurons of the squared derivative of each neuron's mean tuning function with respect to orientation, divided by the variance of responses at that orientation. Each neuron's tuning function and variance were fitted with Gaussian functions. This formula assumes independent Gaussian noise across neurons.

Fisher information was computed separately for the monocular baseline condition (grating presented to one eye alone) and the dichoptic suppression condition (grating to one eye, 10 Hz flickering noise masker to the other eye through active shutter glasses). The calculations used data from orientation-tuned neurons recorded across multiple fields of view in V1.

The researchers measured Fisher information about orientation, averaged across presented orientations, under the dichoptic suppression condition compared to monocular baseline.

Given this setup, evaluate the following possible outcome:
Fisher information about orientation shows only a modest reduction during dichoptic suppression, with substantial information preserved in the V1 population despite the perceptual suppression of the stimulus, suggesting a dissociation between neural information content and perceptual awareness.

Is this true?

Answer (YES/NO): NO